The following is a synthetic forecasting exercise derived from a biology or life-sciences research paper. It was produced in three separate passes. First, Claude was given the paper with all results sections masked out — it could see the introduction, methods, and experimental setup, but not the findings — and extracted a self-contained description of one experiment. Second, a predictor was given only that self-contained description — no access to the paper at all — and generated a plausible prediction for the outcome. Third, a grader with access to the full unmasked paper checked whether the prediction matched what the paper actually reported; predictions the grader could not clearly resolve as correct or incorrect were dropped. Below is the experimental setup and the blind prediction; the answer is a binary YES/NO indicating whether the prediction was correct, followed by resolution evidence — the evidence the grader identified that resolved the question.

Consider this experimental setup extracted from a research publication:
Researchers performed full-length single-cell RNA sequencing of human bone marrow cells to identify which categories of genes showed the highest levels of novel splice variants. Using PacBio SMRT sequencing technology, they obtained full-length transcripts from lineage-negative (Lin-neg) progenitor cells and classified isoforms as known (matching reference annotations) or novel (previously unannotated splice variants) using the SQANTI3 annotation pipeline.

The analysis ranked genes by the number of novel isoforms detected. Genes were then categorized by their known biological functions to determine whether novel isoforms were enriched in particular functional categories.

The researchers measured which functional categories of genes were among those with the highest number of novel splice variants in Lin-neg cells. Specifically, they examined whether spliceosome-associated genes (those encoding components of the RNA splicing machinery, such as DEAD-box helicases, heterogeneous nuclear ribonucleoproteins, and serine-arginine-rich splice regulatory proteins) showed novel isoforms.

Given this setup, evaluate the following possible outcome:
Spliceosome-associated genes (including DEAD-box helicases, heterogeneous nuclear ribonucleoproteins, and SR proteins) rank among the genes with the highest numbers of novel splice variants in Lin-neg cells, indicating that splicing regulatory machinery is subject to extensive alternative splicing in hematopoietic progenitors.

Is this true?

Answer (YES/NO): YES